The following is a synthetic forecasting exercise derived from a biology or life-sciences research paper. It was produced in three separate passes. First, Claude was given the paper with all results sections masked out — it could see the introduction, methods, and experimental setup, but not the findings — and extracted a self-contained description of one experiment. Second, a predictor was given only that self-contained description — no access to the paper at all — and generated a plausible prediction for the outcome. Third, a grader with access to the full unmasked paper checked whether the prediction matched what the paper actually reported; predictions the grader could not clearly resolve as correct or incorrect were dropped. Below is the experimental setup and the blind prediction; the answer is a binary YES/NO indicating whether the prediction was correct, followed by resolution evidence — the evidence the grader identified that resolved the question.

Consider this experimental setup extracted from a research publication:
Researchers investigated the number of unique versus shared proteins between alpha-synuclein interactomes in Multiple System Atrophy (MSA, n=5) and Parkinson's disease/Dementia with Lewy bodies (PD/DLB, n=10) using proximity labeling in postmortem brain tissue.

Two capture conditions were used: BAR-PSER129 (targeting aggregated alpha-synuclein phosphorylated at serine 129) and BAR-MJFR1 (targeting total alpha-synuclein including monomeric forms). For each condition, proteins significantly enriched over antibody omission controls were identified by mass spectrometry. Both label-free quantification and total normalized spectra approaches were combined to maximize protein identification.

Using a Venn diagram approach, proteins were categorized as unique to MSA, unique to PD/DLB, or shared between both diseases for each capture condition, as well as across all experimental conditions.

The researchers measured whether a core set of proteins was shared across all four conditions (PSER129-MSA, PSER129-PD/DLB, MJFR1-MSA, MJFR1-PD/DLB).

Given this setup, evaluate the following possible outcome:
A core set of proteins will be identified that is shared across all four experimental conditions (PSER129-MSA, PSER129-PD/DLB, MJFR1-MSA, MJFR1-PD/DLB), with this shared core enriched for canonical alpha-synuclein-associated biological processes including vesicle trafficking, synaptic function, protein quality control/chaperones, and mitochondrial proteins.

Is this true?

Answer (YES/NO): NO